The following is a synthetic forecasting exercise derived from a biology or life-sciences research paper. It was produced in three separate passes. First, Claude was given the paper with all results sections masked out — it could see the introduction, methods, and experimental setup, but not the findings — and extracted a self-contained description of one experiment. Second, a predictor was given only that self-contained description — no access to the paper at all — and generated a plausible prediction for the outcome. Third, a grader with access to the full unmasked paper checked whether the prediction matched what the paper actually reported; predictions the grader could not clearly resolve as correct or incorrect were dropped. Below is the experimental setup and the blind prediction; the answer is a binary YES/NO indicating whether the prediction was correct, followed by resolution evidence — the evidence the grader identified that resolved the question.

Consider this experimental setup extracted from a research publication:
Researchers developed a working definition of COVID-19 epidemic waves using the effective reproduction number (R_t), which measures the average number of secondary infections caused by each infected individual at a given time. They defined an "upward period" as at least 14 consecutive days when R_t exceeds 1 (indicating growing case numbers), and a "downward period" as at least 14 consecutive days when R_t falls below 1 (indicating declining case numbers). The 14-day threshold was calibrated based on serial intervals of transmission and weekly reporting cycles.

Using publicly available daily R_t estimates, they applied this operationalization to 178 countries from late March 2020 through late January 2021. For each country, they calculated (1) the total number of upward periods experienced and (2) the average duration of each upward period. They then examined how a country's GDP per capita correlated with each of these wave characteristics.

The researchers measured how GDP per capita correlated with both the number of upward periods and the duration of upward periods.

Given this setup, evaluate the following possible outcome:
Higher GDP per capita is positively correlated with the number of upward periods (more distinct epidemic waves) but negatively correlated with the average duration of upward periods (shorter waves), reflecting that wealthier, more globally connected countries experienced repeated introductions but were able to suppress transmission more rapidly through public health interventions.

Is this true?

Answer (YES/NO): YES